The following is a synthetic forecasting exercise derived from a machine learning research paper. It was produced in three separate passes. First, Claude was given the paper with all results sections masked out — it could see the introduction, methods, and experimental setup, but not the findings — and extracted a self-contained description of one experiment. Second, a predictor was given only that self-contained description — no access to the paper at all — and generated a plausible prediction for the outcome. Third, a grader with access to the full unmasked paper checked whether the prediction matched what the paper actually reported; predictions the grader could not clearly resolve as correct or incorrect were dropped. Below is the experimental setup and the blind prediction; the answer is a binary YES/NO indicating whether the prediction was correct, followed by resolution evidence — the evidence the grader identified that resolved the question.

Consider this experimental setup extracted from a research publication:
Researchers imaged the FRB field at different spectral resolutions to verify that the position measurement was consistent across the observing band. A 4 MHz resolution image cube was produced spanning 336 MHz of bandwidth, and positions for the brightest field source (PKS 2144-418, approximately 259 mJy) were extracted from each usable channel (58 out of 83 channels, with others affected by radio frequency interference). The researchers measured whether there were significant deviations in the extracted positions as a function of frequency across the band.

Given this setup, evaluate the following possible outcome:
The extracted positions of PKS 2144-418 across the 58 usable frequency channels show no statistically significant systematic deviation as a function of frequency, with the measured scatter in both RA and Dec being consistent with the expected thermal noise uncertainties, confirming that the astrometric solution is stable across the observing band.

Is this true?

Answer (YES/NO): NO